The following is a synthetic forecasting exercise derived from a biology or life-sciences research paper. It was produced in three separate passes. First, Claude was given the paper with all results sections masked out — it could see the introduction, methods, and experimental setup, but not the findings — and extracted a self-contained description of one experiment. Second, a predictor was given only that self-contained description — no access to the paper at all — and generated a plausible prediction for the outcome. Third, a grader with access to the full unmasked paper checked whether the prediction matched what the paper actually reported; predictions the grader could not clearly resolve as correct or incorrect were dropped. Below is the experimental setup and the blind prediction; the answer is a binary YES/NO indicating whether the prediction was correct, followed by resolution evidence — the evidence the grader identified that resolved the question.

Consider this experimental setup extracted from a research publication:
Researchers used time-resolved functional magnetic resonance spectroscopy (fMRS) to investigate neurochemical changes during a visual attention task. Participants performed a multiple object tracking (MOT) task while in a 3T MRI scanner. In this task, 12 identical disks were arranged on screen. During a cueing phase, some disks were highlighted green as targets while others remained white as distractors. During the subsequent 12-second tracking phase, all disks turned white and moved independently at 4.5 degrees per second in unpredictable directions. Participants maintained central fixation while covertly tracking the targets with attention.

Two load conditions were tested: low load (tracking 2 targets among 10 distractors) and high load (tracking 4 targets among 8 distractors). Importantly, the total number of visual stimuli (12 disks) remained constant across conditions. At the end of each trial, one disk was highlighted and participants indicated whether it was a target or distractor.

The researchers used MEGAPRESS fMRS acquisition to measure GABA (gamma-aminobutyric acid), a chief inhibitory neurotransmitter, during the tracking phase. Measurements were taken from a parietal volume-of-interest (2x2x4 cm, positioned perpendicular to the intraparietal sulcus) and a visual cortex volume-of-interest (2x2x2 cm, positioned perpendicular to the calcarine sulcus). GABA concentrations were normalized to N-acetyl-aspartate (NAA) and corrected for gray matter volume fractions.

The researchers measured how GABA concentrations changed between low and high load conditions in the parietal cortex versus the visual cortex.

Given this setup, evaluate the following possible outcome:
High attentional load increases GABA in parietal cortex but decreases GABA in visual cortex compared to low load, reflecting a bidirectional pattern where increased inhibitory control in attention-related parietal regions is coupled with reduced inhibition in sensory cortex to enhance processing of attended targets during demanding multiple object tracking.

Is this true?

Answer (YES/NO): NO